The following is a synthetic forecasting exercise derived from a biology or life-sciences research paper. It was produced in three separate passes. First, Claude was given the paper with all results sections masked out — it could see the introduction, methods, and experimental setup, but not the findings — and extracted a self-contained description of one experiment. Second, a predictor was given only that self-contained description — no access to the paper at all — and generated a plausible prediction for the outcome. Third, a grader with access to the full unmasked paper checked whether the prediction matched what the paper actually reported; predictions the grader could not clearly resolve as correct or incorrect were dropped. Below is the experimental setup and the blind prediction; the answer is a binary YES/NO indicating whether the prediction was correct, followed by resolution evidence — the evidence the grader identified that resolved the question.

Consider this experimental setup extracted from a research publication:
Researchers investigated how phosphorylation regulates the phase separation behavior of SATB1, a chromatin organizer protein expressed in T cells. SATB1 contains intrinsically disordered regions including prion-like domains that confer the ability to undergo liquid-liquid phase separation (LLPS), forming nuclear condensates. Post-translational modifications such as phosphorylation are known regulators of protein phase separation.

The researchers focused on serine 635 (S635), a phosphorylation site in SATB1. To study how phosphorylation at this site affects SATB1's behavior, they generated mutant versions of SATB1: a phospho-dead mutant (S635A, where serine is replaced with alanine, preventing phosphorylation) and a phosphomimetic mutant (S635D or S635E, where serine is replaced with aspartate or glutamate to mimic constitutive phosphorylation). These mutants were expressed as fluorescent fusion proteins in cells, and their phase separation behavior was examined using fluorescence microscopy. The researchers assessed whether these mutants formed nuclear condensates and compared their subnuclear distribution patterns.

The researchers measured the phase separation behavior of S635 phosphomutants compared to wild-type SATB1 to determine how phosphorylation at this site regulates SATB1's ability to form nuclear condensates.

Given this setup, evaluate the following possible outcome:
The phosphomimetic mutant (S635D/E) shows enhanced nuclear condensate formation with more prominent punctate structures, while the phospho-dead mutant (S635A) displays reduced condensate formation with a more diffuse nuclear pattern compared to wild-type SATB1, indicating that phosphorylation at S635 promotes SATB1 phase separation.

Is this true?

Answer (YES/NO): NO